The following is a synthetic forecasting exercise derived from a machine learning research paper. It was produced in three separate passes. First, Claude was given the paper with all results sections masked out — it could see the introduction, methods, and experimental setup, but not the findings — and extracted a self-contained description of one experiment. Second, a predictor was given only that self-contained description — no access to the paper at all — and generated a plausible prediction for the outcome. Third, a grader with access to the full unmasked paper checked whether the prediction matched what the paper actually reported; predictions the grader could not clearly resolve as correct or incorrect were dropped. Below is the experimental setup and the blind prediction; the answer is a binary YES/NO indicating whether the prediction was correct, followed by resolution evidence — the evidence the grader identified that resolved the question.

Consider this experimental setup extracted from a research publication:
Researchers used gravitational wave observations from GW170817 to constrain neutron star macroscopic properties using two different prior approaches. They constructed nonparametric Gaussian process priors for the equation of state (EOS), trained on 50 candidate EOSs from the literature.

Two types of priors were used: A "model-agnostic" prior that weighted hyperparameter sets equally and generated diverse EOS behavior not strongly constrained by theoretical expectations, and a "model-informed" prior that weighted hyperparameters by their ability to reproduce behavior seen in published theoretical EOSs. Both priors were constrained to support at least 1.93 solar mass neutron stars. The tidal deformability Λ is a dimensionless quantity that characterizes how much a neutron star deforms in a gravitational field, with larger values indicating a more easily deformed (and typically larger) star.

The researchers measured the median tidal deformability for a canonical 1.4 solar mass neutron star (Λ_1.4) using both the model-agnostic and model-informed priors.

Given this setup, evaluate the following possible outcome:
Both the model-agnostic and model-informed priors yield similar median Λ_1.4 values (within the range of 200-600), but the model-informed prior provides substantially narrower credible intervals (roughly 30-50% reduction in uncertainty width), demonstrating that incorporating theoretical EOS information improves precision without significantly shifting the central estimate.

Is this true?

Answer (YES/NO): NO